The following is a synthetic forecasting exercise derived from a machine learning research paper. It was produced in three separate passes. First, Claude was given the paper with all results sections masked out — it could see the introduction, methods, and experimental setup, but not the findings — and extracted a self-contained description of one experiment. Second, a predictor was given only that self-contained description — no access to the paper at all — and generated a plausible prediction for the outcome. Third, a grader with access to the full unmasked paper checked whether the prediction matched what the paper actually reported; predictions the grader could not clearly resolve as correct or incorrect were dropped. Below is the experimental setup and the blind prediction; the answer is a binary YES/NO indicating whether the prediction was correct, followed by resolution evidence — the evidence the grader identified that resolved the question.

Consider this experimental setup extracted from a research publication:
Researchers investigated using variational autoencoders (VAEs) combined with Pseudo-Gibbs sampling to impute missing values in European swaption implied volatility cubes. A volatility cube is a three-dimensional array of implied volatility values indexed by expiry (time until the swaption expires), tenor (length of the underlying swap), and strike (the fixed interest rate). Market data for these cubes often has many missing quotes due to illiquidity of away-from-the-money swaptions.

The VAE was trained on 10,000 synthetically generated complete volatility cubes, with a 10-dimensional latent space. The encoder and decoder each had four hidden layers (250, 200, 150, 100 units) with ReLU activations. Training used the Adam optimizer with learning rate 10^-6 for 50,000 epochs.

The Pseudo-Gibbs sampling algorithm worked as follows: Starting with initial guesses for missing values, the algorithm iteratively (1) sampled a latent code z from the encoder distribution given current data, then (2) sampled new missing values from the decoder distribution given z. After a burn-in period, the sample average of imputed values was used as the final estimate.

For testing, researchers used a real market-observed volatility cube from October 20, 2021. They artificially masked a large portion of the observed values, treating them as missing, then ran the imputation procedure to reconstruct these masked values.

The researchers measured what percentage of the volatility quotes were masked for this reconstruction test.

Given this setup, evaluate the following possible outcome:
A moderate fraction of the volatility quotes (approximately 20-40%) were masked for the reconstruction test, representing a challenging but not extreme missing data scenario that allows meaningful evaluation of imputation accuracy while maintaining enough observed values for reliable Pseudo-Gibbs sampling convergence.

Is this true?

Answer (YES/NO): NO